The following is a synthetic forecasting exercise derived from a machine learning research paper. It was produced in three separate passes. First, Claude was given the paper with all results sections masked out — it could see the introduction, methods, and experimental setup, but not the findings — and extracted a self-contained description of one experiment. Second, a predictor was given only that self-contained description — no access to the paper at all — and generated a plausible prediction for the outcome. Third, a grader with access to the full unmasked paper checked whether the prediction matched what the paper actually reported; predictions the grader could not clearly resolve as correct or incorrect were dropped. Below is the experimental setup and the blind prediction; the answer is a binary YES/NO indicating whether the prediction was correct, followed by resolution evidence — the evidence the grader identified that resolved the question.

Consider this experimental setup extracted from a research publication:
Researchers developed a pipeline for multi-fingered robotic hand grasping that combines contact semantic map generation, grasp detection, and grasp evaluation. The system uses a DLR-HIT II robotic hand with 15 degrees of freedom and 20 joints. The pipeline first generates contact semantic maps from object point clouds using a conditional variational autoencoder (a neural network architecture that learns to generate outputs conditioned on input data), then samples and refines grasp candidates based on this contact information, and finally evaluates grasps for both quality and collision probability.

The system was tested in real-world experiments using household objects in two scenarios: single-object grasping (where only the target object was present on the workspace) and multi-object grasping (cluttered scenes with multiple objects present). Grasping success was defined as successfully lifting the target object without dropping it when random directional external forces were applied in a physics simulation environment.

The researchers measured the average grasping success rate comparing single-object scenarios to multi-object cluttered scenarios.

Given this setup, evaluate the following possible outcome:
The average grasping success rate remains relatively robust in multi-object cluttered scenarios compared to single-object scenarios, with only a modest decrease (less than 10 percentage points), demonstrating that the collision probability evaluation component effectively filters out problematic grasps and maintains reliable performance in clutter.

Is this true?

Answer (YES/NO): YES